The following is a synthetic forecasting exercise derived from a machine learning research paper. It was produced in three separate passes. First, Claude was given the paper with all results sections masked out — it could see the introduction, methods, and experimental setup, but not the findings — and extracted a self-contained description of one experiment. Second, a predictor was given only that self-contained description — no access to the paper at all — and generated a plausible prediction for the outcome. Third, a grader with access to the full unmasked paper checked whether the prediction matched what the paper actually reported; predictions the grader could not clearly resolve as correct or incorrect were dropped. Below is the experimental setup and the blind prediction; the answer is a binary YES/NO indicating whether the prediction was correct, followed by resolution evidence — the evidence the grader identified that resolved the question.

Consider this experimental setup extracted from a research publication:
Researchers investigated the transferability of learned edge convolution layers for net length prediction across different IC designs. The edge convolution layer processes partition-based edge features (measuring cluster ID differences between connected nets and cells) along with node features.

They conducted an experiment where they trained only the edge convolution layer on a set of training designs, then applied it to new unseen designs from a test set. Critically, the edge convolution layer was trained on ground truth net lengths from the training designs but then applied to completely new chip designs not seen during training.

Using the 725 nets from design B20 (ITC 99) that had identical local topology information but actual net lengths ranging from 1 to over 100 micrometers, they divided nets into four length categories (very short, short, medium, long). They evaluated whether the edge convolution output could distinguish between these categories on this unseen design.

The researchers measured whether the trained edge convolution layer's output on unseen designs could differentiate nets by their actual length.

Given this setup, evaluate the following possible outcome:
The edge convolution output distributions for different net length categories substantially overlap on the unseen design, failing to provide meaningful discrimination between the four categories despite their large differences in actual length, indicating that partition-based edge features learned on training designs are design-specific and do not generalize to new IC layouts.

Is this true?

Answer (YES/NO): NO